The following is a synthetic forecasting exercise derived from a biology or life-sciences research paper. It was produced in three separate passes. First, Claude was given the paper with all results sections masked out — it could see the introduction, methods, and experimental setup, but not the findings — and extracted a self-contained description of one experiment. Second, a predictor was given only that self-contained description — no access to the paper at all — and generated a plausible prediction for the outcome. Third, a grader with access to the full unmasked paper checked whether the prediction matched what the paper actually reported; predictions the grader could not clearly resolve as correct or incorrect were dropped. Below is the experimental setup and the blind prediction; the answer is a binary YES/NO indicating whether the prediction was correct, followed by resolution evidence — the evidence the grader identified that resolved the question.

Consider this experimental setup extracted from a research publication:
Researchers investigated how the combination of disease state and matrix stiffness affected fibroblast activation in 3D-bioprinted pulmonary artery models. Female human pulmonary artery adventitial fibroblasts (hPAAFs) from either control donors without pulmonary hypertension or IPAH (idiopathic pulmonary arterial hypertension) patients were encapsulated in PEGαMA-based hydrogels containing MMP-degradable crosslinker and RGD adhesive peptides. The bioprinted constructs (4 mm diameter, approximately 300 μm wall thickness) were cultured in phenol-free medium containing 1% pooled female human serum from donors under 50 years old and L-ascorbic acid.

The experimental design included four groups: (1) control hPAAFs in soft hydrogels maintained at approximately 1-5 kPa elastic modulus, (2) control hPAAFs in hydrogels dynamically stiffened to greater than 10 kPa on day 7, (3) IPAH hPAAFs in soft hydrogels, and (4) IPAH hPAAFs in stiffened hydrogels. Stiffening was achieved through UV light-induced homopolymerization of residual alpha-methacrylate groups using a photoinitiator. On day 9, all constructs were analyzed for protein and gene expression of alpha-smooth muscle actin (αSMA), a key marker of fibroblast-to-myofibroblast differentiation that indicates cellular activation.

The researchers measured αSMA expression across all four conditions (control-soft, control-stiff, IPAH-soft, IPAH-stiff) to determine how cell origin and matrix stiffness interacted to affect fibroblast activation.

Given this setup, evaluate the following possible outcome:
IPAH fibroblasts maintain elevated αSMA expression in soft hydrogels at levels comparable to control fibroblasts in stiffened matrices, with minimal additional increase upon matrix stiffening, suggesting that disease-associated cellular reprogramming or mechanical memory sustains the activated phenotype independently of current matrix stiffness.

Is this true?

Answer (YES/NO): NO